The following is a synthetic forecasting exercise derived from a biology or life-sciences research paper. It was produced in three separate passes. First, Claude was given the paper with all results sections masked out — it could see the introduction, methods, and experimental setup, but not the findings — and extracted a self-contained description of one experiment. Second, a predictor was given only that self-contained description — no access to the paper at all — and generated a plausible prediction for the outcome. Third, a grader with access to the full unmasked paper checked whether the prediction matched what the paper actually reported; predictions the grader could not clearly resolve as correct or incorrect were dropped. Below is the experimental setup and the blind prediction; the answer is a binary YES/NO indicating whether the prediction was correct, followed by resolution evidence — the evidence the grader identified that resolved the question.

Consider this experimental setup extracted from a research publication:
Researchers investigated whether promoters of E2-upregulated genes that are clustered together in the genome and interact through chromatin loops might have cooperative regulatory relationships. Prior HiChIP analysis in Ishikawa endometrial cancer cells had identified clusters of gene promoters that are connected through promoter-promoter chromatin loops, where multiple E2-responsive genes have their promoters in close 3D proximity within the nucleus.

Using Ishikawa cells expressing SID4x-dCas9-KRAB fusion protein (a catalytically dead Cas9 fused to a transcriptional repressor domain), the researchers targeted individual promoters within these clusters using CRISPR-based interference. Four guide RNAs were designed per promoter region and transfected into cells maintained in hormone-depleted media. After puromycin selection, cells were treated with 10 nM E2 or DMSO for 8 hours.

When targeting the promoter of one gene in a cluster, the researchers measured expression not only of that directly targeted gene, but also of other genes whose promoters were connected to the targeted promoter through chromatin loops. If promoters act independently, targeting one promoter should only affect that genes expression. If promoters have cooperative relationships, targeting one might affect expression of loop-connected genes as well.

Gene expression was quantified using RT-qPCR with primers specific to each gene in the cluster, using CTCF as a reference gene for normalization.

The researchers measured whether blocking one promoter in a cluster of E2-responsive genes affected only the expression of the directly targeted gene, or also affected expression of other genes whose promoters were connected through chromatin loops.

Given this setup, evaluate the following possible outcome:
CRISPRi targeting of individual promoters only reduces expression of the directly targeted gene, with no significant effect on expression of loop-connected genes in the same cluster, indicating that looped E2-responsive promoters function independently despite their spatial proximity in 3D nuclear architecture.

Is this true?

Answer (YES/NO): NO